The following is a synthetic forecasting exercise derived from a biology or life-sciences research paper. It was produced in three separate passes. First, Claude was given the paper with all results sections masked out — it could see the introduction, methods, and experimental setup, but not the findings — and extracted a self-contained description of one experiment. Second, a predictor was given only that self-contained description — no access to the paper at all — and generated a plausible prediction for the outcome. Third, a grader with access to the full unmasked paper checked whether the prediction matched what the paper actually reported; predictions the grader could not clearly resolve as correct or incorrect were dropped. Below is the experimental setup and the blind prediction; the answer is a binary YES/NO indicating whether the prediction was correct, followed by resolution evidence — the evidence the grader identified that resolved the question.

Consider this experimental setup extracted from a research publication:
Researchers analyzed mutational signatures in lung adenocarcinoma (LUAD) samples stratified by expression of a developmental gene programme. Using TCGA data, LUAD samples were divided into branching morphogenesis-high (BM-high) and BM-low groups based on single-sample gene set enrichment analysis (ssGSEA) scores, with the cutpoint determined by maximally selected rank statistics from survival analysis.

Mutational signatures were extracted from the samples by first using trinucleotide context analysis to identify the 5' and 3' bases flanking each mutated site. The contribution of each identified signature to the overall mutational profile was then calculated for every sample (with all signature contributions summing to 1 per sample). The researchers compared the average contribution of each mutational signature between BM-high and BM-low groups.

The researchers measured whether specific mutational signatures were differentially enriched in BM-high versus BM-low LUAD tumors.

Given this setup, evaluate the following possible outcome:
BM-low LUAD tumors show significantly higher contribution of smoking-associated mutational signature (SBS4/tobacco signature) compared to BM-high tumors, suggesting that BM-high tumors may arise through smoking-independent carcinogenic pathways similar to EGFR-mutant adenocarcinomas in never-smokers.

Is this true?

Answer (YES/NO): NO